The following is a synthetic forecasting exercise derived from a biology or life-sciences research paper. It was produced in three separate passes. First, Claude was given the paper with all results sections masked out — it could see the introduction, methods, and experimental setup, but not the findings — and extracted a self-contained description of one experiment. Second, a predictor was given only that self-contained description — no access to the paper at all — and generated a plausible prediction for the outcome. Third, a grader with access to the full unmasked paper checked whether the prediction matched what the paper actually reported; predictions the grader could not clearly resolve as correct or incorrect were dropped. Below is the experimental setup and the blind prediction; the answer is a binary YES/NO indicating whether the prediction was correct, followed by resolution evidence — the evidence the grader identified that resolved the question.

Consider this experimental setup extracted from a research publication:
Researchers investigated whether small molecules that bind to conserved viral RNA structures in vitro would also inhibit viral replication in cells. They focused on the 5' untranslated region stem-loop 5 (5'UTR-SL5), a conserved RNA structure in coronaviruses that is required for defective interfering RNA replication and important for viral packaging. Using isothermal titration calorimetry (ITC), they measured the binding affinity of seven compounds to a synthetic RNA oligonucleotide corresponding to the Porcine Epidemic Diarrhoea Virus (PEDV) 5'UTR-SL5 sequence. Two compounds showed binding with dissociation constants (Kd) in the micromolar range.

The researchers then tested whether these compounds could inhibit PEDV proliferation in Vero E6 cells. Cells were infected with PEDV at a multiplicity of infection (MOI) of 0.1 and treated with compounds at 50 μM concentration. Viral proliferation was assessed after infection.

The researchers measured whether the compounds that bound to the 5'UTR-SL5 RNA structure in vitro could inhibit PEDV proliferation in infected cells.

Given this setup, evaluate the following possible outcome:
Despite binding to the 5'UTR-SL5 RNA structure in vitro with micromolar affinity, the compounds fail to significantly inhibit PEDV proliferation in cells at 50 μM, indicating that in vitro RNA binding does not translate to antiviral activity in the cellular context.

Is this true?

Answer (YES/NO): YES